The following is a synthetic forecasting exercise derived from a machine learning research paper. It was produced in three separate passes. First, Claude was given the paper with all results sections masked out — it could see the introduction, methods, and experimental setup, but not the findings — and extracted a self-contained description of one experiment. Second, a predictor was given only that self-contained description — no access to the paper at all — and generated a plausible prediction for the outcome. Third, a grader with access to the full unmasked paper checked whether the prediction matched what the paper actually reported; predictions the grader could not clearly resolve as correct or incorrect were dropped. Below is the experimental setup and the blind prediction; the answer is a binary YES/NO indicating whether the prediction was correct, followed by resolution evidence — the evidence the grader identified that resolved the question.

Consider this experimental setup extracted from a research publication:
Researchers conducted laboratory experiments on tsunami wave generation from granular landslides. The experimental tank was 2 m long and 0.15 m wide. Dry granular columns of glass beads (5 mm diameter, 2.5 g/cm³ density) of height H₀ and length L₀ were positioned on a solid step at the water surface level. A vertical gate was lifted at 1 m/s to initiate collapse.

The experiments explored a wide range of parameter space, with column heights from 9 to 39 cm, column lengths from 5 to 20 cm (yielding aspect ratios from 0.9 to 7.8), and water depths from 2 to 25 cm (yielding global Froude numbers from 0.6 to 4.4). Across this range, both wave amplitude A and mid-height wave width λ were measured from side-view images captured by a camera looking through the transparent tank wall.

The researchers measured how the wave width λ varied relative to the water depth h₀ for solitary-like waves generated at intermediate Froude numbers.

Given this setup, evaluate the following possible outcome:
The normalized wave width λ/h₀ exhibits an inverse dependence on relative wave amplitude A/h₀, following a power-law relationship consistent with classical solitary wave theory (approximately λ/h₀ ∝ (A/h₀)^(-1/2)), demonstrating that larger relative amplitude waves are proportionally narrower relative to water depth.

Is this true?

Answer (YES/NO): YES